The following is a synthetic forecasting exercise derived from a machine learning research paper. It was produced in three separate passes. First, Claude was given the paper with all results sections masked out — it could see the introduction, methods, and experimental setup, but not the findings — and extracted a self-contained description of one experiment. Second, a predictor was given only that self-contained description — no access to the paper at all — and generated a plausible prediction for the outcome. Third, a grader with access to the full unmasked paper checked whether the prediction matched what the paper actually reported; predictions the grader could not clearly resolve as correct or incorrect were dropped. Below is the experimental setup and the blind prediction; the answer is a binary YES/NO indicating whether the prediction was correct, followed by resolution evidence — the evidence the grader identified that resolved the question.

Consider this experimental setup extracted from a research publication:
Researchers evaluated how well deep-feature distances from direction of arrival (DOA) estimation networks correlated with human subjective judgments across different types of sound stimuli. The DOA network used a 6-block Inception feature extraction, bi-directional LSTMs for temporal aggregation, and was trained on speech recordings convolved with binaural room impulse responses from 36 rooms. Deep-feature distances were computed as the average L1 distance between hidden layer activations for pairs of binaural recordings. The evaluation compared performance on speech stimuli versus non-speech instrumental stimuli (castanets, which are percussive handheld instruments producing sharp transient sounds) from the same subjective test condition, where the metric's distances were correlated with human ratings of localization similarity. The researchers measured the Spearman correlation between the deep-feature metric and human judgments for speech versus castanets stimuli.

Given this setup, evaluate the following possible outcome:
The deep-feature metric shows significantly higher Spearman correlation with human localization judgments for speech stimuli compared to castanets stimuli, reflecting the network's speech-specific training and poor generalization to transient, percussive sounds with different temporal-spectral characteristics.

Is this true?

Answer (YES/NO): NO